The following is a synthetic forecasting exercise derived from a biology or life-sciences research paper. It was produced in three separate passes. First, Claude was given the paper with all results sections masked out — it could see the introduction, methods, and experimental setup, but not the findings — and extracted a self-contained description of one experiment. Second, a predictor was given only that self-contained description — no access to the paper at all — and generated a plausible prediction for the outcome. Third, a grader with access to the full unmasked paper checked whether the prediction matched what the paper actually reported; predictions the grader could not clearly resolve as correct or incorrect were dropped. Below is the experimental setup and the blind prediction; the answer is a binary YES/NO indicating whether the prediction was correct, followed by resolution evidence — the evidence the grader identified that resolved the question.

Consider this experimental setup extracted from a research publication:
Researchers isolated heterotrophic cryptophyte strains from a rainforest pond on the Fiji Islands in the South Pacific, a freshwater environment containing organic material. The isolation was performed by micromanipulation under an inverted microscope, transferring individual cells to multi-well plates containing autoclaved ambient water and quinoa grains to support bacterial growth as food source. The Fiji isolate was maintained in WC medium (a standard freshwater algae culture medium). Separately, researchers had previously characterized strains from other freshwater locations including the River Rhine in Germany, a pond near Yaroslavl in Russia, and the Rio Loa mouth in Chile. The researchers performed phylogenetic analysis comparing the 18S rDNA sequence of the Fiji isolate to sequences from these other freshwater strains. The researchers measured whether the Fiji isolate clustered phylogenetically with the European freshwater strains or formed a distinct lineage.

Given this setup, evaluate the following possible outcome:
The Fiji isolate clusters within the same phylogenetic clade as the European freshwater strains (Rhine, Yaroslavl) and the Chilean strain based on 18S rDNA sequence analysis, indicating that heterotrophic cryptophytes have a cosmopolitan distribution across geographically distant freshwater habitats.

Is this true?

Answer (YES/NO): NO